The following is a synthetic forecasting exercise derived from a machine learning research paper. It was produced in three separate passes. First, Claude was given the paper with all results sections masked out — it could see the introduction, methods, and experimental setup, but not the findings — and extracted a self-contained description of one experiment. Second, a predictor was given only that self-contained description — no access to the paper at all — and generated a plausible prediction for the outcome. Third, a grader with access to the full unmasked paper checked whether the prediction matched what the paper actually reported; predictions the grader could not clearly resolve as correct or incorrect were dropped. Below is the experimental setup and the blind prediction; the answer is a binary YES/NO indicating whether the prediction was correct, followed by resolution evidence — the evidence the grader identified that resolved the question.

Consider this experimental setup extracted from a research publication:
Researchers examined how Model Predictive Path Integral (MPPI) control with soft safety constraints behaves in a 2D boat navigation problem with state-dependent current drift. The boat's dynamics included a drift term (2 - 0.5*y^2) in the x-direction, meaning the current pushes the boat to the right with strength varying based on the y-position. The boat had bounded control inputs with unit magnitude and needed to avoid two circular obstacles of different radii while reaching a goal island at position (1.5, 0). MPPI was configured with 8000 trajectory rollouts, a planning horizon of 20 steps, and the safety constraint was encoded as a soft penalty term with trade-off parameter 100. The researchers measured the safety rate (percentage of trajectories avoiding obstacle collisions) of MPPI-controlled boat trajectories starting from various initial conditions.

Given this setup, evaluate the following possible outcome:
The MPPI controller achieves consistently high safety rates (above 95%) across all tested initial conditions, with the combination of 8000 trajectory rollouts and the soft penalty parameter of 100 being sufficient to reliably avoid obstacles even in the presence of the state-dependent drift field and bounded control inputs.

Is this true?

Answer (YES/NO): NO